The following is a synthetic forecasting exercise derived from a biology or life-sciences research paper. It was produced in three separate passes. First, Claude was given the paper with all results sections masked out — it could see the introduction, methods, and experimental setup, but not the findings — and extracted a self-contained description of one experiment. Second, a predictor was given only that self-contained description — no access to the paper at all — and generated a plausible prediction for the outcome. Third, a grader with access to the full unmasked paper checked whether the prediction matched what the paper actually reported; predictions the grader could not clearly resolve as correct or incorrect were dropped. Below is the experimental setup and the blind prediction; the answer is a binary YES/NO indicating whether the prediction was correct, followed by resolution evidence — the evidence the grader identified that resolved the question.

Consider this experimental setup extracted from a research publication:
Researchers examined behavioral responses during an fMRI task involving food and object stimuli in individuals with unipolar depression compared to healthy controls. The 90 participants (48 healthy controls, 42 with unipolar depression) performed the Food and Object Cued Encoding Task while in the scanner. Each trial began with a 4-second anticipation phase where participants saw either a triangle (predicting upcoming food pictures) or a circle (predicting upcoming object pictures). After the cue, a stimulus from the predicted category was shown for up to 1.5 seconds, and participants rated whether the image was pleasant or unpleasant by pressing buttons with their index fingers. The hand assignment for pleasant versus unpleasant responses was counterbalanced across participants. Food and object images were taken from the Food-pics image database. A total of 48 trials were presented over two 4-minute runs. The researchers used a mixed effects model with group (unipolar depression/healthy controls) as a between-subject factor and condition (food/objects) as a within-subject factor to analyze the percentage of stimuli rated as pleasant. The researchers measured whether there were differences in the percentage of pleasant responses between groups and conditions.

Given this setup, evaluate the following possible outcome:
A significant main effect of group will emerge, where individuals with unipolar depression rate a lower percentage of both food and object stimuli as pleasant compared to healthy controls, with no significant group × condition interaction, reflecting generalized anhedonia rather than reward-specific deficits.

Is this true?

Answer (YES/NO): NO